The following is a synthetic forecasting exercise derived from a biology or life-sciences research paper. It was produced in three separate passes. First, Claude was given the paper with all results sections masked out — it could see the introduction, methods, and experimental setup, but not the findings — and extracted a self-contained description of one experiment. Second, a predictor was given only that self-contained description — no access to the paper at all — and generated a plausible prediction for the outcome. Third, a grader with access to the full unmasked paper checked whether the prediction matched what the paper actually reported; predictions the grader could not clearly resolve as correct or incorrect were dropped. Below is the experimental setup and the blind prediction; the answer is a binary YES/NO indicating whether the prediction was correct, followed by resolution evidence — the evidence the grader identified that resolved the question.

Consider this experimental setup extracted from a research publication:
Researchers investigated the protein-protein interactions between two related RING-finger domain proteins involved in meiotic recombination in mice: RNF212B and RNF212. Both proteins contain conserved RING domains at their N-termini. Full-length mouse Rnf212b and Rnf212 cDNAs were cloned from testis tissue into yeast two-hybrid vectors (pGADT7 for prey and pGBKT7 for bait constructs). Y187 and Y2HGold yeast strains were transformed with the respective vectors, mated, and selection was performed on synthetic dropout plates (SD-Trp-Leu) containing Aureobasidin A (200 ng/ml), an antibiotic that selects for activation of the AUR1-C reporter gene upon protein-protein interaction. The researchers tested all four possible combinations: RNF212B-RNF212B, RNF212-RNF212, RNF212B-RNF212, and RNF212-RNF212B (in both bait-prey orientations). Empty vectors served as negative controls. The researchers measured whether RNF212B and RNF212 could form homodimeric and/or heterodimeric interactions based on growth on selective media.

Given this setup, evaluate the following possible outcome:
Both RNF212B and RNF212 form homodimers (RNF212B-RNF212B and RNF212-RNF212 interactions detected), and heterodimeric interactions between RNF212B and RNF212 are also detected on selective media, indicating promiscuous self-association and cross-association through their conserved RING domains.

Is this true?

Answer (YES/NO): YES